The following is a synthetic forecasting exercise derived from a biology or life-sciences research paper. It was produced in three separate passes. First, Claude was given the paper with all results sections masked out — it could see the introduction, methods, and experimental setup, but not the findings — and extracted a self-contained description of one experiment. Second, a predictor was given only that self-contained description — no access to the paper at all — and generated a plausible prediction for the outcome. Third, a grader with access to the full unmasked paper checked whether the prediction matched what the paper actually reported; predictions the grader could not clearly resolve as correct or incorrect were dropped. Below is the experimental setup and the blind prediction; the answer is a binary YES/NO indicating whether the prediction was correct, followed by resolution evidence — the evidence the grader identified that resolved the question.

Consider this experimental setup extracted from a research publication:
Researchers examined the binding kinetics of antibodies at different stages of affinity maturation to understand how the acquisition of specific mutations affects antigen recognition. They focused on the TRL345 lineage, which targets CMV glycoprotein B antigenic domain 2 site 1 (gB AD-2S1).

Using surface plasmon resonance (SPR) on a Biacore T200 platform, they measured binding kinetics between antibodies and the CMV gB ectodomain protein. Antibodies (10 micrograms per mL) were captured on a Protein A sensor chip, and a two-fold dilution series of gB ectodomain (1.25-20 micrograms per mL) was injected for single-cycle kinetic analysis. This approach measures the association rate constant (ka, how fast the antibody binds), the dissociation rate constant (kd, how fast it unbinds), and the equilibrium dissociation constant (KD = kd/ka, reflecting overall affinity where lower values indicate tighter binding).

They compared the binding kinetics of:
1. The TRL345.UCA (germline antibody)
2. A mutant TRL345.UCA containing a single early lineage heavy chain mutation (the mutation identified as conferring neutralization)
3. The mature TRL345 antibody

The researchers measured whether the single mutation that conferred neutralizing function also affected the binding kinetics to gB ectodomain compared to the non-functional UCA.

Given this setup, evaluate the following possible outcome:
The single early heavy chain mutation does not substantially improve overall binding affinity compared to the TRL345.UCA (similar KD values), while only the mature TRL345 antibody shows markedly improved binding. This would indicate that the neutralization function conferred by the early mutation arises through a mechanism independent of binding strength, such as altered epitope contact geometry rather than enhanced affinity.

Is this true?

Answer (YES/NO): NO